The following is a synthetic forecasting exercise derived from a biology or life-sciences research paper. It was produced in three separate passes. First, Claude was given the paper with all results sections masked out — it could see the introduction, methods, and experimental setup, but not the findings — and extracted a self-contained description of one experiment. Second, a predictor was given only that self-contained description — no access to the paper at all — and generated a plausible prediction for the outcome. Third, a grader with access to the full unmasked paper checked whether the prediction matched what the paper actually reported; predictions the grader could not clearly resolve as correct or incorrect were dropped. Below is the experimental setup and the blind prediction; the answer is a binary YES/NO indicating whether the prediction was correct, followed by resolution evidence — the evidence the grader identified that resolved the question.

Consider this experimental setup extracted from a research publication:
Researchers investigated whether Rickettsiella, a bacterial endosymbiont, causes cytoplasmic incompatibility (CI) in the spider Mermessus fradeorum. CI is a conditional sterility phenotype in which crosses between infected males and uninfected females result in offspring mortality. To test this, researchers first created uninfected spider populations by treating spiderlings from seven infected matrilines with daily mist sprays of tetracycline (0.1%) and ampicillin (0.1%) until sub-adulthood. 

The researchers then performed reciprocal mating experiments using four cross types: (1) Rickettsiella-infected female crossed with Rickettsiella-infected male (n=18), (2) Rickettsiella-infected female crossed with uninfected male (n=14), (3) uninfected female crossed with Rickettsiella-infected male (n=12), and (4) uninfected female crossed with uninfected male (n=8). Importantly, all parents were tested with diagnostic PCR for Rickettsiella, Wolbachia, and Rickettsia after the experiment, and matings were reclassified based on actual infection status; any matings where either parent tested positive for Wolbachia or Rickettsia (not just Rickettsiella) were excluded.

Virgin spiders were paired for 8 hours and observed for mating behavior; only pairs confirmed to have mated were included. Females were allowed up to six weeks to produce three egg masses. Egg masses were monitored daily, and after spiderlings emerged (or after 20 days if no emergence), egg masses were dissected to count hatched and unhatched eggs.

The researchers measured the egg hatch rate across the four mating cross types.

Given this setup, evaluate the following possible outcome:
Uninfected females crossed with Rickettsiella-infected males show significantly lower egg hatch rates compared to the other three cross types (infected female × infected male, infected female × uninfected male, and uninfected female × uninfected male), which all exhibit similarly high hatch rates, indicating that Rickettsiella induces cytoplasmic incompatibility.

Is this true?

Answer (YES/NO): YES